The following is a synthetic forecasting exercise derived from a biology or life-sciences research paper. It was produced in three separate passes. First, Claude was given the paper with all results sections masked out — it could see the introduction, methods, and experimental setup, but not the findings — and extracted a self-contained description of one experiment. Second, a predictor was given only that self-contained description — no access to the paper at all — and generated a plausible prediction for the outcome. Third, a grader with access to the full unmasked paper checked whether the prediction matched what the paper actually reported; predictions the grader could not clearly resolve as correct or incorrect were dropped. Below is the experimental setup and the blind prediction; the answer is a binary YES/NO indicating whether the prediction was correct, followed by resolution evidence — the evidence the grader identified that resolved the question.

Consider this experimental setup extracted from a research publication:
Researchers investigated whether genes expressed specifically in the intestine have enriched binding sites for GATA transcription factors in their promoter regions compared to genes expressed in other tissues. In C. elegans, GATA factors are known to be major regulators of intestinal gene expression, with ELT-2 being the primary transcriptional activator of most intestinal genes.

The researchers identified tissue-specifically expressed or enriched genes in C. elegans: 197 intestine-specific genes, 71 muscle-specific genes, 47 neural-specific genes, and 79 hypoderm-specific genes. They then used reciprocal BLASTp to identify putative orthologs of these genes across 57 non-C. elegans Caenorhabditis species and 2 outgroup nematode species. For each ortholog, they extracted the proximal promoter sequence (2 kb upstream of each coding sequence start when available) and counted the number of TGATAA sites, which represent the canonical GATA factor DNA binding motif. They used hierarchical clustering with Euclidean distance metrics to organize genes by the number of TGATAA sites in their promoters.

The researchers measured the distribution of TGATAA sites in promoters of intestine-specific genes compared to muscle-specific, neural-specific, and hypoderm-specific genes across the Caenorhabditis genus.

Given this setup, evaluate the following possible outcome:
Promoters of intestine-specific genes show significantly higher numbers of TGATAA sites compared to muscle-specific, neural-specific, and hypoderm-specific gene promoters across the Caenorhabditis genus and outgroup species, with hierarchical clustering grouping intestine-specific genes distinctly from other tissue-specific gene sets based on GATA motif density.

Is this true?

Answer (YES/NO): NO